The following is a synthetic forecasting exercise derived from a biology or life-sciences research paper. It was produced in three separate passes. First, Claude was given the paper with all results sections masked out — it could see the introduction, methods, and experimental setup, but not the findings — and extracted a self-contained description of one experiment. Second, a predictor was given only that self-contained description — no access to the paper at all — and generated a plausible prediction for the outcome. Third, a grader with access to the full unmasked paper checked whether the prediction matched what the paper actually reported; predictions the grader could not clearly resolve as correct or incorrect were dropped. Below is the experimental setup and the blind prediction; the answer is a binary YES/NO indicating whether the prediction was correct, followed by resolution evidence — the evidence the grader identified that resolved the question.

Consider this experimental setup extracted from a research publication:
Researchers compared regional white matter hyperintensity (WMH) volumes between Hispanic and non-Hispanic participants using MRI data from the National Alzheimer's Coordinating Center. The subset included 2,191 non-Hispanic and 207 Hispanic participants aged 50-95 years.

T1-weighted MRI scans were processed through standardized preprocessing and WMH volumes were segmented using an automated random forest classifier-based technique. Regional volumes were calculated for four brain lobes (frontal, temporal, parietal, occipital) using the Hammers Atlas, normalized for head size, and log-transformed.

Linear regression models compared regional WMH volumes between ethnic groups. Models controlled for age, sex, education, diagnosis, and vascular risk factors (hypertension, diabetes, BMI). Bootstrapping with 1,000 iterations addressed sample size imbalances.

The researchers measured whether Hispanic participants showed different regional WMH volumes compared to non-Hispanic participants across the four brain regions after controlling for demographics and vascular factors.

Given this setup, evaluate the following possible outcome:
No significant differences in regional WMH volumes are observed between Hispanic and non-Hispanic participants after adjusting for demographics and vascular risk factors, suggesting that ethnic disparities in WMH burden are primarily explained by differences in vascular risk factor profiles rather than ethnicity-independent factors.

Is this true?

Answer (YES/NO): NO